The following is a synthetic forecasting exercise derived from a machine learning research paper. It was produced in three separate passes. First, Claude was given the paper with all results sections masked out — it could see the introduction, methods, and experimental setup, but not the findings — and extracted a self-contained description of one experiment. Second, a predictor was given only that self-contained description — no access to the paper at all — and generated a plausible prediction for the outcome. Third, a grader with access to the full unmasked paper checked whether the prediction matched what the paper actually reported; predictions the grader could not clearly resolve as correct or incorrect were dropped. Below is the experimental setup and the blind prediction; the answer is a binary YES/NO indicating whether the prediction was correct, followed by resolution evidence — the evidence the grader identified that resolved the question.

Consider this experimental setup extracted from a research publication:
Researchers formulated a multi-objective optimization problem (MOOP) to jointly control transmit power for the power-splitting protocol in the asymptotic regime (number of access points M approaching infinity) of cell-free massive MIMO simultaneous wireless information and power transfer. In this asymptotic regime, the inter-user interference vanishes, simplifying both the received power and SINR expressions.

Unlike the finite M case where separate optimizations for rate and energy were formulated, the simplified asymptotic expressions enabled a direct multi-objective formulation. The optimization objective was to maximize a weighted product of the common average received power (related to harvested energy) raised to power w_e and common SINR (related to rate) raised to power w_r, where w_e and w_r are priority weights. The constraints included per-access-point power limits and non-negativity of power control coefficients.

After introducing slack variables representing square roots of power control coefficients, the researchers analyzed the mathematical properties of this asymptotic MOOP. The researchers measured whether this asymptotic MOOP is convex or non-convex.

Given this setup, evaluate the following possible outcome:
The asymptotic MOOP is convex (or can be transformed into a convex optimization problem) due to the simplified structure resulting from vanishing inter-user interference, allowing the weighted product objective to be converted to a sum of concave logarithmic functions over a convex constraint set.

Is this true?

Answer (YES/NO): YES